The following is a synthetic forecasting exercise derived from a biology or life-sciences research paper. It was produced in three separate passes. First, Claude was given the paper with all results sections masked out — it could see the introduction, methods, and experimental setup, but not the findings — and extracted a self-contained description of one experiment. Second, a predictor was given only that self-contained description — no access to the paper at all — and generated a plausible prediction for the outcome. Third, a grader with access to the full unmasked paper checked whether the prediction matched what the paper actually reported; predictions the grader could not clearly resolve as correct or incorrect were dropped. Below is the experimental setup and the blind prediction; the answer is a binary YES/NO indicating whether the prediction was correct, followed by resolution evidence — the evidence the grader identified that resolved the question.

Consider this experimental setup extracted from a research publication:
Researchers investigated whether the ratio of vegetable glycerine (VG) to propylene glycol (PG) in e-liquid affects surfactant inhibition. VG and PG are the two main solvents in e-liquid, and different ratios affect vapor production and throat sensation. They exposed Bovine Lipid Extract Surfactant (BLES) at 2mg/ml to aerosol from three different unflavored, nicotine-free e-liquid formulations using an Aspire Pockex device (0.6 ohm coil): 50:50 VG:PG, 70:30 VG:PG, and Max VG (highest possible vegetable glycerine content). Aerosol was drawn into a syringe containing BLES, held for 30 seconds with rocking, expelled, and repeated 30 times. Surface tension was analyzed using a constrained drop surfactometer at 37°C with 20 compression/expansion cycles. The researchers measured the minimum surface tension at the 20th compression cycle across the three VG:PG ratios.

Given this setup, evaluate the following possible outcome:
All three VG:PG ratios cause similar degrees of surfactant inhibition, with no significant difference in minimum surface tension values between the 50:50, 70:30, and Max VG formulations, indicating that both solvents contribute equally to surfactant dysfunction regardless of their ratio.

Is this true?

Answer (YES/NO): NO